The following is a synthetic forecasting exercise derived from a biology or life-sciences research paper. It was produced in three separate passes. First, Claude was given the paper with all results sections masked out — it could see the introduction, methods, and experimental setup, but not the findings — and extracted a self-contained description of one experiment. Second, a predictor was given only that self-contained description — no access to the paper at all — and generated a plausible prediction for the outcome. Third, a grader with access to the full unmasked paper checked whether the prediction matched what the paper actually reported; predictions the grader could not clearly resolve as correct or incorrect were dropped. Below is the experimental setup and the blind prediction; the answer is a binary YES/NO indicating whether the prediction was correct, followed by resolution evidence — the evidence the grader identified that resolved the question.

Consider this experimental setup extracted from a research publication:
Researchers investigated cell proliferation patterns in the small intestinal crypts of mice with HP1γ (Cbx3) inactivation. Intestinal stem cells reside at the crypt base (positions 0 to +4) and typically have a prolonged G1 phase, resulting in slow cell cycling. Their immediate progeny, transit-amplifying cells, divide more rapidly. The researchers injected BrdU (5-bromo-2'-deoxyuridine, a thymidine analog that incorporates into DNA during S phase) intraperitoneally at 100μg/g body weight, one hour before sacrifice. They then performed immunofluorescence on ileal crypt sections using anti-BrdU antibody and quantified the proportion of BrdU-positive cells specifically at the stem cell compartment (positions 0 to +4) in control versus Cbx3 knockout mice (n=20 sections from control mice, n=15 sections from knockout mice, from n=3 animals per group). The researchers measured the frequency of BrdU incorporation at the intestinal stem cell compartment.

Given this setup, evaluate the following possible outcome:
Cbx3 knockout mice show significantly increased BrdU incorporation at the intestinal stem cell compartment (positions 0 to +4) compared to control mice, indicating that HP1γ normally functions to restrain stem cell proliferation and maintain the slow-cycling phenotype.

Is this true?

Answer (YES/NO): YES